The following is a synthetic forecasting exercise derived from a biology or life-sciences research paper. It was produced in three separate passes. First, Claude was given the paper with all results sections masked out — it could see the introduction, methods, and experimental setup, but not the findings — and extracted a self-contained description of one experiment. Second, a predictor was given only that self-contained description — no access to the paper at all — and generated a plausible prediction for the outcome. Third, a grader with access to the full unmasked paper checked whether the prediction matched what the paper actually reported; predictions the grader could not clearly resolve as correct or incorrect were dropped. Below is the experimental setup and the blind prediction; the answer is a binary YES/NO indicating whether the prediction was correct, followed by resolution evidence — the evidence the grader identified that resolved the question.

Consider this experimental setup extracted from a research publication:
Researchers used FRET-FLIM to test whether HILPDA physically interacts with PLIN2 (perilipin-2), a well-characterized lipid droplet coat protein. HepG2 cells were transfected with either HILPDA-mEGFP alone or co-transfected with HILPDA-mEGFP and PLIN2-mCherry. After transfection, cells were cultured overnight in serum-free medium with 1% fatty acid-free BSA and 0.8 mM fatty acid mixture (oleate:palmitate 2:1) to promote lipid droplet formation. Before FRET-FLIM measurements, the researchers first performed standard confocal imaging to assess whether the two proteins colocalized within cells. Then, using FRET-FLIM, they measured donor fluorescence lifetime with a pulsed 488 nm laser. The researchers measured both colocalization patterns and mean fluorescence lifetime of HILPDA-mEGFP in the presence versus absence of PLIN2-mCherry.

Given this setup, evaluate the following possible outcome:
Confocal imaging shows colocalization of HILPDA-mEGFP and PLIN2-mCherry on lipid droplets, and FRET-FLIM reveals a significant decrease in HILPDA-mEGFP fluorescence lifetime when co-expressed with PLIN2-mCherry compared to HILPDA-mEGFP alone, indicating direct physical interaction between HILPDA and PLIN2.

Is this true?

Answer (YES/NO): NO